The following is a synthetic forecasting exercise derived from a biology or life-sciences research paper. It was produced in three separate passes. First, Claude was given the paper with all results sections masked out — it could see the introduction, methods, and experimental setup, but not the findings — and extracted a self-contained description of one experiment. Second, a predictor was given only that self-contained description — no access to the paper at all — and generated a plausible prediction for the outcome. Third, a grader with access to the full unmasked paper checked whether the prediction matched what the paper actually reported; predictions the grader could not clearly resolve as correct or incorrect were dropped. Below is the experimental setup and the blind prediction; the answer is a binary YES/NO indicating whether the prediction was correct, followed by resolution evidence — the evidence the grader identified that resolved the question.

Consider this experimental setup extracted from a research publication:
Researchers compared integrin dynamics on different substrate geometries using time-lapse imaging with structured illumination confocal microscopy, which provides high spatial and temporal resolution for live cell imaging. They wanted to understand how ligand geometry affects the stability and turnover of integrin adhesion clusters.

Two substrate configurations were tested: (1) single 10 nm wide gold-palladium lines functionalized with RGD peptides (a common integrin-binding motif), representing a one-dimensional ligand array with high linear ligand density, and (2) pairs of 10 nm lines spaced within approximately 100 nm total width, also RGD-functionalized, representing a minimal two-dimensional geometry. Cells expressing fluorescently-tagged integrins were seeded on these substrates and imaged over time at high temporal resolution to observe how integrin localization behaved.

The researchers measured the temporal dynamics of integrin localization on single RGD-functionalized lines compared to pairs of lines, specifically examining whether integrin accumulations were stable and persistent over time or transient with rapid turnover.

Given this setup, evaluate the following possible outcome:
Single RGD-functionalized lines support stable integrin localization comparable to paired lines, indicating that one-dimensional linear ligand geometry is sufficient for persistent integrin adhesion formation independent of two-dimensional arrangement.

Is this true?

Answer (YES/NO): NO